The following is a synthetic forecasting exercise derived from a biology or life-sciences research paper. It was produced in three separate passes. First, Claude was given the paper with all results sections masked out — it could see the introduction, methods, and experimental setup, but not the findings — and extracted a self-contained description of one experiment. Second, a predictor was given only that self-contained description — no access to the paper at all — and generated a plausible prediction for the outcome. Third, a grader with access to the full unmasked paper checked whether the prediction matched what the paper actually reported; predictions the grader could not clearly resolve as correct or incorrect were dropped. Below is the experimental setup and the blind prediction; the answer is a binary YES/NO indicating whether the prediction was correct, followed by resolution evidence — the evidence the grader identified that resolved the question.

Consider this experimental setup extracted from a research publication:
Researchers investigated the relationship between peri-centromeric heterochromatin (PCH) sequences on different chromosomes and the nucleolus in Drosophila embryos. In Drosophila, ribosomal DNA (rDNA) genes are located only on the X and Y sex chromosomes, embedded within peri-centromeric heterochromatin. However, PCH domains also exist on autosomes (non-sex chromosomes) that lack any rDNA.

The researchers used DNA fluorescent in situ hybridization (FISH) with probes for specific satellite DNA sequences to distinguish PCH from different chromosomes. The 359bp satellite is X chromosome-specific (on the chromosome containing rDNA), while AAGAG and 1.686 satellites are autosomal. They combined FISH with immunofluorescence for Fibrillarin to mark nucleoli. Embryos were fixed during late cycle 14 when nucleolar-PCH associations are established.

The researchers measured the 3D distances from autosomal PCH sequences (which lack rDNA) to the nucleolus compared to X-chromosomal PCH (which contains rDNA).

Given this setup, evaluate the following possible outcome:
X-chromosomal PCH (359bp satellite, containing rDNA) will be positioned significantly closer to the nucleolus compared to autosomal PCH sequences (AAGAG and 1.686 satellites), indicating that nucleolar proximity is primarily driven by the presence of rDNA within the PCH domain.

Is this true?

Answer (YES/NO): NO